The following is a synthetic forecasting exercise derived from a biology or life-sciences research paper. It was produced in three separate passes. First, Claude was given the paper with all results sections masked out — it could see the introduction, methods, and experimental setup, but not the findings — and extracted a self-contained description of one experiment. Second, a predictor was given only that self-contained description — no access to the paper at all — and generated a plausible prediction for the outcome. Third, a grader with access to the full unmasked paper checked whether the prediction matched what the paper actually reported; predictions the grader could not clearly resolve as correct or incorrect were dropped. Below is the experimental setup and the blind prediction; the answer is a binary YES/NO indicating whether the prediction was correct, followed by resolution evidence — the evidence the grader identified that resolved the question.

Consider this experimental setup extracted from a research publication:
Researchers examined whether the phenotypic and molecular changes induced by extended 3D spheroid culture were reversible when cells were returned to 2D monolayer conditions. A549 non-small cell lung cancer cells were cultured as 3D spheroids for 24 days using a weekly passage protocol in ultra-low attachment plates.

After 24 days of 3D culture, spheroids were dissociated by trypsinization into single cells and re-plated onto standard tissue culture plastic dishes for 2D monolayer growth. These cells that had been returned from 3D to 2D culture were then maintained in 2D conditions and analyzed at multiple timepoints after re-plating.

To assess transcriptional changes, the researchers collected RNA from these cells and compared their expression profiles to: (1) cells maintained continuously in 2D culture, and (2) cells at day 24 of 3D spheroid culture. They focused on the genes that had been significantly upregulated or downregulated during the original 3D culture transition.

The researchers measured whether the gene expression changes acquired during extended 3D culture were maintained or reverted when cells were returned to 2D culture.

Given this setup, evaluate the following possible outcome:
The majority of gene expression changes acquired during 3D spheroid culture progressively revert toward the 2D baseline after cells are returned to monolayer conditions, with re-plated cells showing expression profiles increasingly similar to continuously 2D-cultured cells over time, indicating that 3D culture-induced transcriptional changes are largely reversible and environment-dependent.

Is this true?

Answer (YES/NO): YES